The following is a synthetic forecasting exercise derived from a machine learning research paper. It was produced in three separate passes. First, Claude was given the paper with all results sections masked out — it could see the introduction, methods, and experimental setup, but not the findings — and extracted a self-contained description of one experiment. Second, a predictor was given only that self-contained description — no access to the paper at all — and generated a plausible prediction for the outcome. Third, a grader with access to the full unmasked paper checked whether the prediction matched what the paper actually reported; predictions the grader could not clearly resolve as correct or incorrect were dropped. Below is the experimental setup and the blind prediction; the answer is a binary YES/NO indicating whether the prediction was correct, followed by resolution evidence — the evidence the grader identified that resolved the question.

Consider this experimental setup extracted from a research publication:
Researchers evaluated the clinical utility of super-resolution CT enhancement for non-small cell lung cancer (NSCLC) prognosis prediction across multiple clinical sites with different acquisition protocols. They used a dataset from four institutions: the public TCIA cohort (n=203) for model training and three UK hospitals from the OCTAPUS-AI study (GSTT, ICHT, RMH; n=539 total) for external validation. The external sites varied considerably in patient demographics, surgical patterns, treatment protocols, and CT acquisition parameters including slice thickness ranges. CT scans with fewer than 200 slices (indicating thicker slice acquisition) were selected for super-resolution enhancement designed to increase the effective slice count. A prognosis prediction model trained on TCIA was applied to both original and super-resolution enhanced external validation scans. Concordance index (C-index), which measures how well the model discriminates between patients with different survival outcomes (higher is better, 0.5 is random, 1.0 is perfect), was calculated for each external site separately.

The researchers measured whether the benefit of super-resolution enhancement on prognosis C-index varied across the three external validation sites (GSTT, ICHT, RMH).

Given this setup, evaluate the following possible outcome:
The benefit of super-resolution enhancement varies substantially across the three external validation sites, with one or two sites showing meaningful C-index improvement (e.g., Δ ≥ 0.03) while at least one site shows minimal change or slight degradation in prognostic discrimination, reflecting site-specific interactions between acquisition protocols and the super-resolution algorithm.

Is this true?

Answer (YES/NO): NO